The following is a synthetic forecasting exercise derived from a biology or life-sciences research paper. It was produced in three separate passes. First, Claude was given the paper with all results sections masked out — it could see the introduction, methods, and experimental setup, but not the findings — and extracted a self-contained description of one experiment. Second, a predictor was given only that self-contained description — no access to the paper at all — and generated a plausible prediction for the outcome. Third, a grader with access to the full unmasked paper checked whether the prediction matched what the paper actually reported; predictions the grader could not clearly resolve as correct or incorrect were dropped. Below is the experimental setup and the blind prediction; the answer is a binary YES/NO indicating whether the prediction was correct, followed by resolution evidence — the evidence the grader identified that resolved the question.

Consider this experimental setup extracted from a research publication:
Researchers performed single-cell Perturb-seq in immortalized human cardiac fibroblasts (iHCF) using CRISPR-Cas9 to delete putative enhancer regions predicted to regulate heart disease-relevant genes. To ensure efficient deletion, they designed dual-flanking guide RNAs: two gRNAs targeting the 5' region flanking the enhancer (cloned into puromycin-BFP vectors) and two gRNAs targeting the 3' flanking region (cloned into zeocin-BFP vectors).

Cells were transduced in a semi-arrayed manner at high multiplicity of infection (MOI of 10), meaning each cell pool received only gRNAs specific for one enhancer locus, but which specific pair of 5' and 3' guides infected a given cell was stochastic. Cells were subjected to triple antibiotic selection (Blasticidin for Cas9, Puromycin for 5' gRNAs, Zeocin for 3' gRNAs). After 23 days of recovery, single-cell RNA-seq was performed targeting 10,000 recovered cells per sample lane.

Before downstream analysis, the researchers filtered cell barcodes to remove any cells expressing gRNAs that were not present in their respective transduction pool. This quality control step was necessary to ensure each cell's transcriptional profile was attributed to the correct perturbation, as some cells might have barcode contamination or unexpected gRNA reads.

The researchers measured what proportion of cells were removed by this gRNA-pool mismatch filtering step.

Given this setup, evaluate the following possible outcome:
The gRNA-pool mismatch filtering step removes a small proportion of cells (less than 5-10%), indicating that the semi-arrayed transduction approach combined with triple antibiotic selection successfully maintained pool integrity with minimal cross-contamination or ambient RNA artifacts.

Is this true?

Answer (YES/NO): YES